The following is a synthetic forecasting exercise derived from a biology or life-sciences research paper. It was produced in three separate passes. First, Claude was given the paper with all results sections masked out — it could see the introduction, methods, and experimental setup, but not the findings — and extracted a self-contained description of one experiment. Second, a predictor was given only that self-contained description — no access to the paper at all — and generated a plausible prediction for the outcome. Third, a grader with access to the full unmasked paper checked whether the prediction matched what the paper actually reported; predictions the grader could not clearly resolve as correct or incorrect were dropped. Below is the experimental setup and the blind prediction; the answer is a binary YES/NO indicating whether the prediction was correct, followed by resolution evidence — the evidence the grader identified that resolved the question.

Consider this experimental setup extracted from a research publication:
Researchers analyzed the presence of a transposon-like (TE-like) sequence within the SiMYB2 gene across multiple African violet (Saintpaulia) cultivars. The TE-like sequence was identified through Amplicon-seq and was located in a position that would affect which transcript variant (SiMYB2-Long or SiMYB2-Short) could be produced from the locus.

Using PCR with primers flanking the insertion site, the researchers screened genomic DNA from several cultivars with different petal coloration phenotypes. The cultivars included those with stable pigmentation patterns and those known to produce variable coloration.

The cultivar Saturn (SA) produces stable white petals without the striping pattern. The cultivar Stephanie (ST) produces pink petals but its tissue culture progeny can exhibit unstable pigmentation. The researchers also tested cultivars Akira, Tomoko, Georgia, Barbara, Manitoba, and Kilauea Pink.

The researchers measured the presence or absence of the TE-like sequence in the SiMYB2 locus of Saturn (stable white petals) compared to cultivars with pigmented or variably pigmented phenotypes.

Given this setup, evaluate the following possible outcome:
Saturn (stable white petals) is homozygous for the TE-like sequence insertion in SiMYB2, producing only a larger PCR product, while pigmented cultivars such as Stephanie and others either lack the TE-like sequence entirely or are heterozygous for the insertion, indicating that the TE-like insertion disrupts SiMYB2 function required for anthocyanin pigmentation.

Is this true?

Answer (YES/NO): NO